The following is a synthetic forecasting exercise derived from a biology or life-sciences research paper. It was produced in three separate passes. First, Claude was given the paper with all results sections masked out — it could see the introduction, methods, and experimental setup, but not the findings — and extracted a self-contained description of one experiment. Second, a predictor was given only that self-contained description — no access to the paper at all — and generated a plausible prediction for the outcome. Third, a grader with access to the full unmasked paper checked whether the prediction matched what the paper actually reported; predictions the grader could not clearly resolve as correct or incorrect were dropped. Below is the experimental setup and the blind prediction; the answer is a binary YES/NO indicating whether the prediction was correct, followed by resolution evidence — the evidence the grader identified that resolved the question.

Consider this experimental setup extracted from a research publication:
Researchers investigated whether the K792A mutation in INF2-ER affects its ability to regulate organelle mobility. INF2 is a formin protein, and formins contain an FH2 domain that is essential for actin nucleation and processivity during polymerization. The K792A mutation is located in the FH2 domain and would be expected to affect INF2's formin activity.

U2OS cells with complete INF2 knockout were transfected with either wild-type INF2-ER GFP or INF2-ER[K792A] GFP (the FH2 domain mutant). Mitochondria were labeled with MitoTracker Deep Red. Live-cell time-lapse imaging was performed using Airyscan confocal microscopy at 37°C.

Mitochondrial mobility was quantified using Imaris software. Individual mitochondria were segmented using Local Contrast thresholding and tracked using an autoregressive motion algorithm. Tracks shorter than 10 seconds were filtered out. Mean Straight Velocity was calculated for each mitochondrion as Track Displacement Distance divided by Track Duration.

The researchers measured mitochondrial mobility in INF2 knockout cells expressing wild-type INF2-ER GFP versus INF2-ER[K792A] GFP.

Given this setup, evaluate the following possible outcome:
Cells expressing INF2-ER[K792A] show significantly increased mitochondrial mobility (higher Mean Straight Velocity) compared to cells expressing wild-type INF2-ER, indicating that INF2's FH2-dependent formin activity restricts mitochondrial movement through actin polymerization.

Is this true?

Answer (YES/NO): YES